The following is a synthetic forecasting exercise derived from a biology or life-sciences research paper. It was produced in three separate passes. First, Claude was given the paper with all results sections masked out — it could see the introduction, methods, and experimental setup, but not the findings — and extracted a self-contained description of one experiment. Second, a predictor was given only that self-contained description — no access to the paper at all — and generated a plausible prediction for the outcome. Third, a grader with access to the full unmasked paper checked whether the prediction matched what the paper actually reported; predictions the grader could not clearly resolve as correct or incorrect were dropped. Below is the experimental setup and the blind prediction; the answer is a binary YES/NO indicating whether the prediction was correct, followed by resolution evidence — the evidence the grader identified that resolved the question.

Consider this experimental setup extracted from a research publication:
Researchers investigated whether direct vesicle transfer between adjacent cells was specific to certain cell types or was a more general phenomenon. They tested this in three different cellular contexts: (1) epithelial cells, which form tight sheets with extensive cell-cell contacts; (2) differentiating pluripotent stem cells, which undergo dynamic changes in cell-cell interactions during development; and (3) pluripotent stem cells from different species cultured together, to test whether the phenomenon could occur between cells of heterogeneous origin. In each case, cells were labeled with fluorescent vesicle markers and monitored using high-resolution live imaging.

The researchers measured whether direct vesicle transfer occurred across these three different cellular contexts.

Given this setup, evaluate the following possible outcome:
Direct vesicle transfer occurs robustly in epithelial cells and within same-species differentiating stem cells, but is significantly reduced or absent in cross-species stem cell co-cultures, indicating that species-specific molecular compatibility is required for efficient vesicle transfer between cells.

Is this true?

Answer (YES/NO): NO